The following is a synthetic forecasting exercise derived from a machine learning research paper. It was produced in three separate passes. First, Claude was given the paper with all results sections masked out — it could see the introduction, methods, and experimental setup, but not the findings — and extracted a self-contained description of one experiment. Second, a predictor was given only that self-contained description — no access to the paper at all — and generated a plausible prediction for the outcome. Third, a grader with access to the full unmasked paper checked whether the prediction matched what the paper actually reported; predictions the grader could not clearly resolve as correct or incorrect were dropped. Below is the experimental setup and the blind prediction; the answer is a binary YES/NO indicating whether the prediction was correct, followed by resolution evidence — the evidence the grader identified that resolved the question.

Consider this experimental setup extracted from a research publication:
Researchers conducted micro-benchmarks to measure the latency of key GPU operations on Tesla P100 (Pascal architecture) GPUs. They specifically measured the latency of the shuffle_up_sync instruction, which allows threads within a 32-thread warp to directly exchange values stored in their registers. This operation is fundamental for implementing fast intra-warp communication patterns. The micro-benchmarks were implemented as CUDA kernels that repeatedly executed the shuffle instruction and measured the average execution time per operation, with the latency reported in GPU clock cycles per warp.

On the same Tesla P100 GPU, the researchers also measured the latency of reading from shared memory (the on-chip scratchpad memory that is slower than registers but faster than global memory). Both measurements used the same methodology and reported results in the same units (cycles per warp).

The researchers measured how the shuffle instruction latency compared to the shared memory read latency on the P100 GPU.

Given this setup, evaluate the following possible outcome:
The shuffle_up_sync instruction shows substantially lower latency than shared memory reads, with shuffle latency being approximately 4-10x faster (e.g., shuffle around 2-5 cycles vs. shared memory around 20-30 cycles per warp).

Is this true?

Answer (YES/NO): NO